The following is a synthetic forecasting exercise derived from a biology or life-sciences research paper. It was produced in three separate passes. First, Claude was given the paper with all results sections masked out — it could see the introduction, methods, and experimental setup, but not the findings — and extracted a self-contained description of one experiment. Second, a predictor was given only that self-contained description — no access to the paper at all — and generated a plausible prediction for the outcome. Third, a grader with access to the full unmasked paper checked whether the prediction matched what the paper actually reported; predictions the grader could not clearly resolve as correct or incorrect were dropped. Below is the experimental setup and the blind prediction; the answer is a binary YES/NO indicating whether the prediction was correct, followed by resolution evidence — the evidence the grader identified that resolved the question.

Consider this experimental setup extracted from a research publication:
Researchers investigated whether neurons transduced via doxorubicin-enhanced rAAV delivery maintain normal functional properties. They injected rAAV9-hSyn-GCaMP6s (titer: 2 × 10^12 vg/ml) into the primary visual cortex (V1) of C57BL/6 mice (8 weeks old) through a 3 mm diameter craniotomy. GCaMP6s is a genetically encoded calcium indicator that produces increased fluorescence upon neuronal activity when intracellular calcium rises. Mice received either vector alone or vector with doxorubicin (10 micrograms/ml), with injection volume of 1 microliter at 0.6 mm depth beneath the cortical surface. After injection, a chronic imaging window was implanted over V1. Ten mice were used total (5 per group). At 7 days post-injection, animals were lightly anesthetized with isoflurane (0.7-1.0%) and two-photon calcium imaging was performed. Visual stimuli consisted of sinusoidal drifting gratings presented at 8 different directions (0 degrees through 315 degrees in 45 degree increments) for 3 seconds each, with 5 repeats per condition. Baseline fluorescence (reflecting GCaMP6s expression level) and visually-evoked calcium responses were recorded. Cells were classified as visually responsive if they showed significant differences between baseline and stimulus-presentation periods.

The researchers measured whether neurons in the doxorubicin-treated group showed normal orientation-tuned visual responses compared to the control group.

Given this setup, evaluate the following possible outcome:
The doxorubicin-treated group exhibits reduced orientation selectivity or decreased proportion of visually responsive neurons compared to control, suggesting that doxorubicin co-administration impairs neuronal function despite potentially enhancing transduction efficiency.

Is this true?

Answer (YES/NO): NO